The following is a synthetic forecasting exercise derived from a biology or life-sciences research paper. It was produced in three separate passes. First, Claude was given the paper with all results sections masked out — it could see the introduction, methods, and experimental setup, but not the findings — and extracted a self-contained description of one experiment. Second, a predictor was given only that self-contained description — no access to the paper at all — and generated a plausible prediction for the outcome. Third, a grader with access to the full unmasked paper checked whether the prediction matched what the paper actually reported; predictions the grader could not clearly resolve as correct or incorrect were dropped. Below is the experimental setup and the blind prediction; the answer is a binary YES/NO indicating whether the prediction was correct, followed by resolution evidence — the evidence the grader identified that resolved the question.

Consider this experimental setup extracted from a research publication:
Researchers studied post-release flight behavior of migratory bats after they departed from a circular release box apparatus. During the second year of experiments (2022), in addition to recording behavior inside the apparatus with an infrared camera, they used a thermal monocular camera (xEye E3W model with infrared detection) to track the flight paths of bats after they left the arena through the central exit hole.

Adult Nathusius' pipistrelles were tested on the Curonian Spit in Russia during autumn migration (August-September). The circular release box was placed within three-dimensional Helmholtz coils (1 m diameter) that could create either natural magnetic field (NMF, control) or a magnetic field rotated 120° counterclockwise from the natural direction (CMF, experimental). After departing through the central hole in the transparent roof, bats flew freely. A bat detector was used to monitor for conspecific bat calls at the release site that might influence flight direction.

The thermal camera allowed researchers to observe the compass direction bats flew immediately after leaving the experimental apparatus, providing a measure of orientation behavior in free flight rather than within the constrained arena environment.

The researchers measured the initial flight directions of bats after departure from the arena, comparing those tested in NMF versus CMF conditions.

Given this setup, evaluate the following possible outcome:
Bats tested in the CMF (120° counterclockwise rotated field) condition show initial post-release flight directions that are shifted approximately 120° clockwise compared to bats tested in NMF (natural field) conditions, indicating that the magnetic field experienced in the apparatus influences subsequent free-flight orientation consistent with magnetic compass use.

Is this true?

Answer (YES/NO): NO